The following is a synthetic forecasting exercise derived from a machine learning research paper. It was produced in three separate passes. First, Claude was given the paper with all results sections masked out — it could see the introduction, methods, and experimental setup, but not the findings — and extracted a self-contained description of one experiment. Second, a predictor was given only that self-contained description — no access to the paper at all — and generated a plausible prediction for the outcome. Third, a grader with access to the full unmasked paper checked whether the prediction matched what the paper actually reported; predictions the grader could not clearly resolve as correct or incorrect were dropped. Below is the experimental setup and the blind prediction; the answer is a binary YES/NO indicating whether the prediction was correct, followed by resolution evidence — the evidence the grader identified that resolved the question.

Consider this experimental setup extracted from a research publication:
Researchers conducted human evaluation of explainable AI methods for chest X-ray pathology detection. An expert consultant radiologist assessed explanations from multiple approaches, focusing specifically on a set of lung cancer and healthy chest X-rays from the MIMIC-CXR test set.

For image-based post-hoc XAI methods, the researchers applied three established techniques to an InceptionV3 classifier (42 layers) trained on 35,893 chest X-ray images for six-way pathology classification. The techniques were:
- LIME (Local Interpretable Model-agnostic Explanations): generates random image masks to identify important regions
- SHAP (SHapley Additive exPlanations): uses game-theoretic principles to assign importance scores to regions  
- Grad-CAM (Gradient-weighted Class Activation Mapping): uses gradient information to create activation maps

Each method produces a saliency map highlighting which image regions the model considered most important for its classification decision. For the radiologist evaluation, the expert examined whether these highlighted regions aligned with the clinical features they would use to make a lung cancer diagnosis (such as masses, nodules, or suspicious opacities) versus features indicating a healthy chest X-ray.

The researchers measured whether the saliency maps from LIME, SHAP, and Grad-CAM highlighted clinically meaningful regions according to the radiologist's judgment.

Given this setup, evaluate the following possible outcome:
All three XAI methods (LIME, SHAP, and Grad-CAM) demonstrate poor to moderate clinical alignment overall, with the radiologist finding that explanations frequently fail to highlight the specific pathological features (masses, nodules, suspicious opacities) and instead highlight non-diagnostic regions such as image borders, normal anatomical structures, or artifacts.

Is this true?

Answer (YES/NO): YES